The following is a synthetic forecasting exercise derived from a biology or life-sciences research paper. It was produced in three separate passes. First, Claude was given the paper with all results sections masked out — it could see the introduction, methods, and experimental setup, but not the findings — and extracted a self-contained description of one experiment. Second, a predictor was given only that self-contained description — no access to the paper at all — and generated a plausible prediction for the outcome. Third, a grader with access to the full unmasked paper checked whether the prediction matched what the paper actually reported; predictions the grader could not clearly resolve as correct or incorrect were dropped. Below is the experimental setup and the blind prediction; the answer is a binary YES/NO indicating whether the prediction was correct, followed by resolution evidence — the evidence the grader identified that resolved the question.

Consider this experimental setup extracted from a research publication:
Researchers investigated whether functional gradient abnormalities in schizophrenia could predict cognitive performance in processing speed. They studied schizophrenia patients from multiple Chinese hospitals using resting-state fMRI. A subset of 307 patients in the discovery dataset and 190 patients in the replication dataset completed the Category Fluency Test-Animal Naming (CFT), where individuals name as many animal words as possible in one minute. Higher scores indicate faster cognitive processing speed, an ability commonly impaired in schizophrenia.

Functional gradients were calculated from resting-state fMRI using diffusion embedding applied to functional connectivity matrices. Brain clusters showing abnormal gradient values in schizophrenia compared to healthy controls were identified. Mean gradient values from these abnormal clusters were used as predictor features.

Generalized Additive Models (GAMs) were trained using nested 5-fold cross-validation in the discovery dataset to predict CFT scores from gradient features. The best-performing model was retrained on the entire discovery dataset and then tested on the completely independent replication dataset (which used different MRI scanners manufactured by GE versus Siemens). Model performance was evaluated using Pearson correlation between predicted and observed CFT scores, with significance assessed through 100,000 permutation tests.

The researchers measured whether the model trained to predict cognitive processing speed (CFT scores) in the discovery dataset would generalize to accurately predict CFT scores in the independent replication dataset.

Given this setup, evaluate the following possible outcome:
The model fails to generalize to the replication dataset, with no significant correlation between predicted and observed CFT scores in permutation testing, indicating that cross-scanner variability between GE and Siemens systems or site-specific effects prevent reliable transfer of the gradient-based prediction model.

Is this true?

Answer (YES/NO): NO